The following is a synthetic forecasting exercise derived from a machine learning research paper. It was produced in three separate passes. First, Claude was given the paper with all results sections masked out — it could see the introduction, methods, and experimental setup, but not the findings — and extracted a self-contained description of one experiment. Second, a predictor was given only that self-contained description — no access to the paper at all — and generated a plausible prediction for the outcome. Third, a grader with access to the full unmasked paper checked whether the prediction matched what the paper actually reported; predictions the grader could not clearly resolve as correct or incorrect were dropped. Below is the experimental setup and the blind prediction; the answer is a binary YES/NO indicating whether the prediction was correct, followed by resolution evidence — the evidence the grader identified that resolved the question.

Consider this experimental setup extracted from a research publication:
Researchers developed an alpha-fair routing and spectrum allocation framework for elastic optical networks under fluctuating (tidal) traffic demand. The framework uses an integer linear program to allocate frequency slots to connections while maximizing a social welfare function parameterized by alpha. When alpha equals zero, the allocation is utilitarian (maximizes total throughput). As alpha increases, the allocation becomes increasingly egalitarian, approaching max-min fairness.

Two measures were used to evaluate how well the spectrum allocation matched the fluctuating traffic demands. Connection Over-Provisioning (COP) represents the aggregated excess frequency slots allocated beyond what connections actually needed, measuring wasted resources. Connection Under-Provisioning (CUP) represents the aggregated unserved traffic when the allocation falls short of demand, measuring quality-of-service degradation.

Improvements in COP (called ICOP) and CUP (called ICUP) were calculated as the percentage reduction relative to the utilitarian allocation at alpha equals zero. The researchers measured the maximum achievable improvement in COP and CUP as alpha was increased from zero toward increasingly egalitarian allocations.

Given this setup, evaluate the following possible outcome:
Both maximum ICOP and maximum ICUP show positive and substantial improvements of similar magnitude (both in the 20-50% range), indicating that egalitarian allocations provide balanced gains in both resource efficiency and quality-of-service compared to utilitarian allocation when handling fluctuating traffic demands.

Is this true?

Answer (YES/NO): NO